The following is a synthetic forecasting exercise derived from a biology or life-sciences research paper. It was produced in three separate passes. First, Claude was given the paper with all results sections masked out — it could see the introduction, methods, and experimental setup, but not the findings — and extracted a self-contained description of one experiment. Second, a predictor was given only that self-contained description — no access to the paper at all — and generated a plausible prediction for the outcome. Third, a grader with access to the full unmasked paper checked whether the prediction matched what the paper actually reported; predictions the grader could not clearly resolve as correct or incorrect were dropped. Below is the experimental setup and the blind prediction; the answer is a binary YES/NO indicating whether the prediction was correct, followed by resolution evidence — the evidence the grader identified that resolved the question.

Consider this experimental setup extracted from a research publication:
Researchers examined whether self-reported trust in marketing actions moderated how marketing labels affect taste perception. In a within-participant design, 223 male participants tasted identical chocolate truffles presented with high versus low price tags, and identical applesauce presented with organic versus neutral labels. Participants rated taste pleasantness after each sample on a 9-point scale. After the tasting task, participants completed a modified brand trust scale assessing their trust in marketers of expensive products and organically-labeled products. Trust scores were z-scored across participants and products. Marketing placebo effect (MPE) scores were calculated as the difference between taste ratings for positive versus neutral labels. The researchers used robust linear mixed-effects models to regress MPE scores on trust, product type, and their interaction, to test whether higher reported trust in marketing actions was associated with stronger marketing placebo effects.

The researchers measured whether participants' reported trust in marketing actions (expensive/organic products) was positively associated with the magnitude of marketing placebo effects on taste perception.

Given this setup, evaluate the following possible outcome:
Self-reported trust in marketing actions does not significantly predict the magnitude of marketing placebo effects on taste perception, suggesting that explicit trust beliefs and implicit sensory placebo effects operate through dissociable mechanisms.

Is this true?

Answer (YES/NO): YES